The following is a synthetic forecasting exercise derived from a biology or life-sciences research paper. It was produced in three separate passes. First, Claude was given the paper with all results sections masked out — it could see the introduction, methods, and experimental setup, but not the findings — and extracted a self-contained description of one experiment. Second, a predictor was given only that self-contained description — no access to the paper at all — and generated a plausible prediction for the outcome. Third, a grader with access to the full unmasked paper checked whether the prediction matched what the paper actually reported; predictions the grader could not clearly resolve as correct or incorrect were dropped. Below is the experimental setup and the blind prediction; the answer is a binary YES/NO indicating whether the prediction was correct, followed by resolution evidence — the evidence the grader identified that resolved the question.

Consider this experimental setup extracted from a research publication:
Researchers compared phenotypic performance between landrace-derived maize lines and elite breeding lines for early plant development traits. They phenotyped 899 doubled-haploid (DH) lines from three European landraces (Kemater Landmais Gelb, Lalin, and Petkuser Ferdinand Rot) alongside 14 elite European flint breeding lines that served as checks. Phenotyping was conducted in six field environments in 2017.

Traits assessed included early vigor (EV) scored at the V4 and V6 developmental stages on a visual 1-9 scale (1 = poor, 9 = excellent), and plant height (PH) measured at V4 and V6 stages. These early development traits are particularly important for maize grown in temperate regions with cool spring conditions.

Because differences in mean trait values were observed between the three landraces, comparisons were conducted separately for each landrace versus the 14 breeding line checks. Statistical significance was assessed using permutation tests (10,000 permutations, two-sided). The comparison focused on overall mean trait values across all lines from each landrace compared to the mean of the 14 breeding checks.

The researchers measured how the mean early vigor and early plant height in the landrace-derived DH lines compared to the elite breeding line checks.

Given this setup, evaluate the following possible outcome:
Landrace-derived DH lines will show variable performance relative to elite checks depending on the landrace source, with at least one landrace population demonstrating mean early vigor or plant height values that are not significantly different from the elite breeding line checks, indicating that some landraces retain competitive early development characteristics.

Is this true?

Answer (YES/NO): YES